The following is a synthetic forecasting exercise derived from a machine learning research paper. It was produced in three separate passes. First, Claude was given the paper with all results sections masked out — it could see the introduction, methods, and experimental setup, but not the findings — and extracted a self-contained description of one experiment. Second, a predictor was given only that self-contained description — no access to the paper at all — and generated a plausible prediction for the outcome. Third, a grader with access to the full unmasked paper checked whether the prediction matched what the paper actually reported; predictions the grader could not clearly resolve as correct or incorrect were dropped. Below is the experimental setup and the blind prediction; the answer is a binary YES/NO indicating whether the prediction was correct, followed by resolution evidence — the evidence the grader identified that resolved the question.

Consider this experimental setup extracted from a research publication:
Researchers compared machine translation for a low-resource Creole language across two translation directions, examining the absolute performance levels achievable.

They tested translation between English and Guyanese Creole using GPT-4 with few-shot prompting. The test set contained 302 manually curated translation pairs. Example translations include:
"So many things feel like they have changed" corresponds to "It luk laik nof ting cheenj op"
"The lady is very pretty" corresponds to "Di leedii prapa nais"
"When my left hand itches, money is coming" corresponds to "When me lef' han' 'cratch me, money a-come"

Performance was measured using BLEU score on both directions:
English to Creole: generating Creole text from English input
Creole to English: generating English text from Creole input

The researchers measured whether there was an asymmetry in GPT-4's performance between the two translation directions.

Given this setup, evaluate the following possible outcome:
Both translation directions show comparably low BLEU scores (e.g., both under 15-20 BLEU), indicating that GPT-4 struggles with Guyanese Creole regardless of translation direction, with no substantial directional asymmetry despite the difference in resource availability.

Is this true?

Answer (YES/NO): NO